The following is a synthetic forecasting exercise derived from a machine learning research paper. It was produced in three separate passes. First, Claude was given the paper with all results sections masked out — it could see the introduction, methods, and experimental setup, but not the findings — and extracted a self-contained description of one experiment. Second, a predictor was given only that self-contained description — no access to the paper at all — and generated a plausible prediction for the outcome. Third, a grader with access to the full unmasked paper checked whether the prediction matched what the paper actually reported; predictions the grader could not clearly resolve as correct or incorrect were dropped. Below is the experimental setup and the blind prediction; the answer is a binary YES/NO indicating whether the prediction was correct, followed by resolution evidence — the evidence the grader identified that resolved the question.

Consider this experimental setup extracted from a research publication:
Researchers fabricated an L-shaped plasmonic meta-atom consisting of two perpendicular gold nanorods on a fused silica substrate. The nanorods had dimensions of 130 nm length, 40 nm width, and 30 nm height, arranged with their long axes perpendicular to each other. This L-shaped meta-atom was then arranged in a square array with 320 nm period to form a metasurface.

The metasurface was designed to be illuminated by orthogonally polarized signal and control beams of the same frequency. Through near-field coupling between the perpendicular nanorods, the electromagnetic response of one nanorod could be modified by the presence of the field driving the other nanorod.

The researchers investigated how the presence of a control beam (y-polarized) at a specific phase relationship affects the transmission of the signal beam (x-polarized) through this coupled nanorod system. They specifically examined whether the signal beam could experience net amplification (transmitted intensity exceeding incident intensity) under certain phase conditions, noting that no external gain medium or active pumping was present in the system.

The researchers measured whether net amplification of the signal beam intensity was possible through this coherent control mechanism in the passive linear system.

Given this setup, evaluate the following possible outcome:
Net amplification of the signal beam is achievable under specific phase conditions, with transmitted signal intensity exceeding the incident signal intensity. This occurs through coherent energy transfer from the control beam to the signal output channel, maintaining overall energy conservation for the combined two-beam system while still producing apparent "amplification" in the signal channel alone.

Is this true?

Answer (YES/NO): YES